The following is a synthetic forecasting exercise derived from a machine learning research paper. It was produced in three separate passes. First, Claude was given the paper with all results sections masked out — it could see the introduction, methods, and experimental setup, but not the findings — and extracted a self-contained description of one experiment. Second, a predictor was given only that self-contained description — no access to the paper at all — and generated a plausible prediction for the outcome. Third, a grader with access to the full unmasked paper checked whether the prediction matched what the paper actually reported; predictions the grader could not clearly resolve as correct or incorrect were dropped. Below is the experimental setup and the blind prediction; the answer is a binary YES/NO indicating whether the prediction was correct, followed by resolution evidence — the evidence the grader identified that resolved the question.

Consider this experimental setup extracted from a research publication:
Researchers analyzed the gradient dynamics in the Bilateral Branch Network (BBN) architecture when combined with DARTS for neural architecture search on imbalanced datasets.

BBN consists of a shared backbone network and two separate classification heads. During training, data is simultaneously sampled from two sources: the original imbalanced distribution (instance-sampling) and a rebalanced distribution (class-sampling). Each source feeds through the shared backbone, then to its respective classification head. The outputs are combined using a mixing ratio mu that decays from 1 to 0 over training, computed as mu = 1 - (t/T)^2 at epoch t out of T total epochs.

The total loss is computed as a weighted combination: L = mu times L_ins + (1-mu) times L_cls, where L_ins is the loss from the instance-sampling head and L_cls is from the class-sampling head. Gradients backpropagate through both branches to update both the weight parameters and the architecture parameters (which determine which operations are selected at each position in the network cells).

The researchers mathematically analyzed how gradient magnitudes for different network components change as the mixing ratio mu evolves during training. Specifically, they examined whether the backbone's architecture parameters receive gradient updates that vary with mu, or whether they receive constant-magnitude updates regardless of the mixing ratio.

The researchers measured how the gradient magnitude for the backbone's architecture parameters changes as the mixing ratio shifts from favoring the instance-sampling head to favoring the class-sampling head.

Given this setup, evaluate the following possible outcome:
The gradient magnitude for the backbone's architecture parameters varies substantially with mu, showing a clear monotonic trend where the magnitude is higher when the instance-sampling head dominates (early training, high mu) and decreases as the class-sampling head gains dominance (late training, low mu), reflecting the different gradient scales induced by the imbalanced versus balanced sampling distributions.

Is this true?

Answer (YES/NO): NO